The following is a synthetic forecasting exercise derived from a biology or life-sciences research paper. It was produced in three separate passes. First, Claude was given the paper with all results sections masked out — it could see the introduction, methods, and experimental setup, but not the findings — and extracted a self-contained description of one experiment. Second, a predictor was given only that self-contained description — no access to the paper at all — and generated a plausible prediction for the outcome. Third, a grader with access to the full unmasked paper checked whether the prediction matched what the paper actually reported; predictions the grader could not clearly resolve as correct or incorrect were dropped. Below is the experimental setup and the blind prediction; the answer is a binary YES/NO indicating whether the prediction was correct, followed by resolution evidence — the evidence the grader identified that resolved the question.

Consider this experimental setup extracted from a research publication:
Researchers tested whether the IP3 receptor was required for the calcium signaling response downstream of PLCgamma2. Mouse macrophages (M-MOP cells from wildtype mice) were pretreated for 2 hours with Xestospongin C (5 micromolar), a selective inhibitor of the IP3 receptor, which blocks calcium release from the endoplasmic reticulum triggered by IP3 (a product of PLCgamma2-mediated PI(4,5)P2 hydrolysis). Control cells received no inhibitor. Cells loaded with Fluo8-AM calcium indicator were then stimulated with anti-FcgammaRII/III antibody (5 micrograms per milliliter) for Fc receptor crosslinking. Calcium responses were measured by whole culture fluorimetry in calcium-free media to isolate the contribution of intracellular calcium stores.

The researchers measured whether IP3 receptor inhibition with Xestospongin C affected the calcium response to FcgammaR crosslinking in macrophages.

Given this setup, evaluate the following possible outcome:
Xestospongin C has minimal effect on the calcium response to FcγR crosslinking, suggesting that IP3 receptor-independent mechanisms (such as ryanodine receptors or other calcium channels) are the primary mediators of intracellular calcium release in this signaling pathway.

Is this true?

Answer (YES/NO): NO